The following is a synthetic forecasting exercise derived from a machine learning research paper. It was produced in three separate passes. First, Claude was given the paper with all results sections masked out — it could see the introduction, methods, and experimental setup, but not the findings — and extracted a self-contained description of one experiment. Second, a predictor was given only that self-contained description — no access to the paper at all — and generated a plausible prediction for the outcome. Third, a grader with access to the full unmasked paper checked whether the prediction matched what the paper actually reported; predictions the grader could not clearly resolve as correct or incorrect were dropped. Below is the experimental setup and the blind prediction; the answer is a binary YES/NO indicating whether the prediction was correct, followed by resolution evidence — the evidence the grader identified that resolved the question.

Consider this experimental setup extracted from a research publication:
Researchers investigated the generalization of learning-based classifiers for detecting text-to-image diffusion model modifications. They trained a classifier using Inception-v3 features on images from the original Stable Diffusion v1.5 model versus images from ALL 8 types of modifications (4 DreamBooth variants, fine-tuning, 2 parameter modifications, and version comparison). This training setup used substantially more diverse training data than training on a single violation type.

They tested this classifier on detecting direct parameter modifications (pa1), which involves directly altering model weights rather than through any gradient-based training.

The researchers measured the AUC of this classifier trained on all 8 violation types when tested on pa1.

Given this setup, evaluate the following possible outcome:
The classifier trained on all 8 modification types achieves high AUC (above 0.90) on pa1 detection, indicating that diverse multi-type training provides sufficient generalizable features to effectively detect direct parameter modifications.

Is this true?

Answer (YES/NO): NO